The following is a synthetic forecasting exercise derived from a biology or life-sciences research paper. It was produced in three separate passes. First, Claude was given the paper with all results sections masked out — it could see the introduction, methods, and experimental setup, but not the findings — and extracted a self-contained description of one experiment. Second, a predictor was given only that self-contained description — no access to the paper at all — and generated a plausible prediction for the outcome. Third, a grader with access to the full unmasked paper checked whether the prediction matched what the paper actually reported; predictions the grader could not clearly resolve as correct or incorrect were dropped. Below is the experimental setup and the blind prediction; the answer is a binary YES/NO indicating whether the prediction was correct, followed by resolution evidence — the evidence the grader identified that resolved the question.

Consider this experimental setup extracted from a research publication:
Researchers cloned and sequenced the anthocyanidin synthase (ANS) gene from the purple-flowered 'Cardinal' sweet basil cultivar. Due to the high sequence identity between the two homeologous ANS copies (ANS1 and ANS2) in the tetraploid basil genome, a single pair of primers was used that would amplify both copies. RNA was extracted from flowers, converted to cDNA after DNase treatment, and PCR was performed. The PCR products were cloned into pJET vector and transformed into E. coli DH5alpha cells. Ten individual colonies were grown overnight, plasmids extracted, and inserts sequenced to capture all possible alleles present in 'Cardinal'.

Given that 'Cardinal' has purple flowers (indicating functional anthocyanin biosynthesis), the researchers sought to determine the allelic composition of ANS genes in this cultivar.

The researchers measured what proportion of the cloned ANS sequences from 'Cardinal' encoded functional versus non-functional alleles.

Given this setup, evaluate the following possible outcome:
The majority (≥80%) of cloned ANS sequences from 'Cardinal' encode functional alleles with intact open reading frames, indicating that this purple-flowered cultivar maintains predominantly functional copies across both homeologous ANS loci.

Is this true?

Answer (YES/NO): NO